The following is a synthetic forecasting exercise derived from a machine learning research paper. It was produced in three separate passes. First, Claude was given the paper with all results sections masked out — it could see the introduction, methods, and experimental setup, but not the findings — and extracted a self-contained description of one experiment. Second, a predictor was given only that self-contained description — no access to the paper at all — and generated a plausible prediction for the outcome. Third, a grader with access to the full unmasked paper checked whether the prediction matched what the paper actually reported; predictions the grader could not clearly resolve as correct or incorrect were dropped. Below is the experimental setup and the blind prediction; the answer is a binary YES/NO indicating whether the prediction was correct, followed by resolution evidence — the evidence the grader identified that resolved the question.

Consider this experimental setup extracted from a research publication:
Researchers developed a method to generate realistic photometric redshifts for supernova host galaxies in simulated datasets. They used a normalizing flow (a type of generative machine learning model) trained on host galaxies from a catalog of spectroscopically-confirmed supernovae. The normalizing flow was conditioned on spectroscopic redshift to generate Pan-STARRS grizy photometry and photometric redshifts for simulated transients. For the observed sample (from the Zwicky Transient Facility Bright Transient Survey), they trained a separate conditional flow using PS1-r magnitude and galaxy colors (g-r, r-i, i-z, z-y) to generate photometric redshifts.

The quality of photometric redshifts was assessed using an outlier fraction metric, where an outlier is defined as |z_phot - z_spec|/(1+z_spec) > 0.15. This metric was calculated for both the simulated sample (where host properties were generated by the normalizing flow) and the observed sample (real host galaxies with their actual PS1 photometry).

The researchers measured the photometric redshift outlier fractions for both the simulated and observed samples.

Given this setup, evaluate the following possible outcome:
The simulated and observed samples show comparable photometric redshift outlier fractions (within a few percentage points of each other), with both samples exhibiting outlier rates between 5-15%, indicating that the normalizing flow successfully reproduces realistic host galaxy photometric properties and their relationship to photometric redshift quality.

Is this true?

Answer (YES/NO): NO